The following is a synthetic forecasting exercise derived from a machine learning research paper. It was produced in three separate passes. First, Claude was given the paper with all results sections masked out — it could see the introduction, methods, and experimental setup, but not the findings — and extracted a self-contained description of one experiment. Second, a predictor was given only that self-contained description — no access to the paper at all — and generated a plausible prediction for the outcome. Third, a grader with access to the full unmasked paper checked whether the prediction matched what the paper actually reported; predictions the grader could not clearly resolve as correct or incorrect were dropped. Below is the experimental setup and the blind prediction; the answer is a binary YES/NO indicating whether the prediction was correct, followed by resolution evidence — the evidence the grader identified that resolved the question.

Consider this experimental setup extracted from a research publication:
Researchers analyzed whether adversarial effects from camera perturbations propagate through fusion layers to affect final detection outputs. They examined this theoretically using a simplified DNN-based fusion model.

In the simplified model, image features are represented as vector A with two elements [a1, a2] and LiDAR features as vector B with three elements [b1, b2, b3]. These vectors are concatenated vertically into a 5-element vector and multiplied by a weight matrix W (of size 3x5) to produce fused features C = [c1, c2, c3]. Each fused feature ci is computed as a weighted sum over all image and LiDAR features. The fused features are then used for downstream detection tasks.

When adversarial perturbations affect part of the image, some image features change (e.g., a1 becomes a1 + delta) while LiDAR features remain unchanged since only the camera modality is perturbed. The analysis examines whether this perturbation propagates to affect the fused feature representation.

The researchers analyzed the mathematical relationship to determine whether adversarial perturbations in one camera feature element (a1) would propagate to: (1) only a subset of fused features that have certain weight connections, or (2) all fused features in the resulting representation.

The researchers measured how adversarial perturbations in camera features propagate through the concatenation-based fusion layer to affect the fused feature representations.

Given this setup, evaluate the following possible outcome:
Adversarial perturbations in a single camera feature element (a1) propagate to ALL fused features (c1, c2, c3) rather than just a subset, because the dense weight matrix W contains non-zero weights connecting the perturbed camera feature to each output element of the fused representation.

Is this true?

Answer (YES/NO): YES